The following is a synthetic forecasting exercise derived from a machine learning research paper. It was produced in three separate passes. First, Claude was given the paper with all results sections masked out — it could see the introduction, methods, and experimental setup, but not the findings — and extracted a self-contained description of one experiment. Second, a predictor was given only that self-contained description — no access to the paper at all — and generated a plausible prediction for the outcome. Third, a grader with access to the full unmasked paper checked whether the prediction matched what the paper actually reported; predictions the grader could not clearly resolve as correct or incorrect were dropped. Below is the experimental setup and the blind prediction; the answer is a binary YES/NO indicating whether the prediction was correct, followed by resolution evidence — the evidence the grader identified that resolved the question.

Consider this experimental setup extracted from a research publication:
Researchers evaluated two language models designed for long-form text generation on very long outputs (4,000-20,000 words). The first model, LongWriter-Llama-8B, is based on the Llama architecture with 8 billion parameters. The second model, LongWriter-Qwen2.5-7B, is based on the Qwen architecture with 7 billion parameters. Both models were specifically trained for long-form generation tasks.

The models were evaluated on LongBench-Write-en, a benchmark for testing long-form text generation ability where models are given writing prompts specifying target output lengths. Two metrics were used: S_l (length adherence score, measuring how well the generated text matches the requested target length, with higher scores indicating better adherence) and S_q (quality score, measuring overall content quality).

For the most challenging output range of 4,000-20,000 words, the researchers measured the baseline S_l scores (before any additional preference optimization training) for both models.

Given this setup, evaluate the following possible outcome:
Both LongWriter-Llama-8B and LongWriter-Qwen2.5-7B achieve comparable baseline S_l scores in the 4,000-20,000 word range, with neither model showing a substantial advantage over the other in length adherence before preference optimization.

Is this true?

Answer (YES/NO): NO